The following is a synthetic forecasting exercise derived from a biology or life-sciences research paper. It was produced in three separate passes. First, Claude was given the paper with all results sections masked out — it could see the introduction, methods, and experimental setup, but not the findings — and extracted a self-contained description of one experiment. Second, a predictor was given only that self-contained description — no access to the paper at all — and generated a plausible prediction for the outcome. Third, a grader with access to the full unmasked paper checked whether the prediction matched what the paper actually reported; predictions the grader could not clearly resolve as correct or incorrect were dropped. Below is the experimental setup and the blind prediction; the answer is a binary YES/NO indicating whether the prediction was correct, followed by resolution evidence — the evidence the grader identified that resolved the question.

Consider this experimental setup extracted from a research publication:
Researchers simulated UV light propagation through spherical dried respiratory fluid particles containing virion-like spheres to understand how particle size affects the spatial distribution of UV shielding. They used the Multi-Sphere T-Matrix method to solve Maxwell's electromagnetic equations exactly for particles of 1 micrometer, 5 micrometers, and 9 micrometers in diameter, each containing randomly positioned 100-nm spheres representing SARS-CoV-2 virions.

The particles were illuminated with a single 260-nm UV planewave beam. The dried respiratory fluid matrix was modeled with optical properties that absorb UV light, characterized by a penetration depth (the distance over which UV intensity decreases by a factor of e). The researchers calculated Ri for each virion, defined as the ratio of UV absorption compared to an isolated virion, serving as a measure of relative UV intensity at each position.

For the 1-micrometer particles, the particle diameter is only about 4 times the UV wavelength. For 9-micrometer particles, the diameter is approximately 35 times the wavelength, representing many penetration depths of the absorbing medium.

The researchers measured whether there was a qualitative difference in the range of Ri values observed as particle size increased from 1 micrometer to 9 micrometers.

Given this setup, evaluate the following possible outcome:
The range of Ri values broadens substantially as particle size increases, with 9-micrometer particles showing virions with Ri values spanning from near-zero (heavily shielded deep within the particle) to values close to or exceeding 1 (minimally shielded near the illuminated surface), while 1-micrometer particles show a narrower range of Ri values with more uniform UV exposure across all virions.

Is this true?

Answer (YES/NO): YES